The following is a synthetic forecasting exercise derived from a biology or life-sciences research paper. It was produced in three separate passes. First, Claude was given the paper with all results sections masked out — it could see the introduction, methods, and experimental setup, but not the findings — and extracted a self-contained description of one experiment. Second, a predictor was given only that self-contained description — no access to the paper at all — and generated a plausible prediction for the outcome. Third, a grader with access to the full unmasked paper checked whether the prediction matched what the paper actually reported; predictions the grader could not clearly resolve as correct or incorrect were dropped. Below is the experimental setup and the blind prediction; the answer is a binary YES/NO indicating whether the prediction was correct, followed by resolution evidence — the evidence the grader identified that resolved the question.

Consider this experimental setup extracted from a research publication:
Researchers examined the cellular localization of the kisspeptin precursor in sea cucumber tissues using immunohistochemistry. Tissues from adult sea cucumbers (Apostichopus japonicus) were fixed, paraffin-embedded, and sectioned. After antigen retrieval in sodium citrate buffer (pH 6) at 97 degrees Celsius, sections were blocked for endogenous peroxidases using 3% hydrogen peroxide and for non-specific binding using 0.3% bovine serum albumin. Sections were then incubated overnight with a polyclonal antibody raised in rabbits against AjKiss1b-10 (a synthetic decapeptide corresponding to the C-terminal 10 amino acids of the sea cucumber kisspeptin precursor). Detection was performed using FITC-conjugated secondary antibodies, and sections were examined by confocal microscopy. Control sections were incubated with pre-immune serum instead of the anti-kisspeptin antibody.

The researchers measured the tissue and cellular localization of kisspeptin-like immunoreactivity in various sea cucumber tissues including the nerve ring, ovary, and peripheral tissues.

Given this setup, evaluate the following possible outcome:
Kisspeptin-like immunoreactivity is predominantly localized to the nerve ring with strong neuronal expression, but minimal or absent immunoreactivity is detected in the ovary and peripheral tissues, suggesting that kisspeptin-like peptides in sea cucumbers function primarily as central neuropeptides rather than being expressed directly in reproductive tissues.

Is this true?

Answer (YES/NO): NO